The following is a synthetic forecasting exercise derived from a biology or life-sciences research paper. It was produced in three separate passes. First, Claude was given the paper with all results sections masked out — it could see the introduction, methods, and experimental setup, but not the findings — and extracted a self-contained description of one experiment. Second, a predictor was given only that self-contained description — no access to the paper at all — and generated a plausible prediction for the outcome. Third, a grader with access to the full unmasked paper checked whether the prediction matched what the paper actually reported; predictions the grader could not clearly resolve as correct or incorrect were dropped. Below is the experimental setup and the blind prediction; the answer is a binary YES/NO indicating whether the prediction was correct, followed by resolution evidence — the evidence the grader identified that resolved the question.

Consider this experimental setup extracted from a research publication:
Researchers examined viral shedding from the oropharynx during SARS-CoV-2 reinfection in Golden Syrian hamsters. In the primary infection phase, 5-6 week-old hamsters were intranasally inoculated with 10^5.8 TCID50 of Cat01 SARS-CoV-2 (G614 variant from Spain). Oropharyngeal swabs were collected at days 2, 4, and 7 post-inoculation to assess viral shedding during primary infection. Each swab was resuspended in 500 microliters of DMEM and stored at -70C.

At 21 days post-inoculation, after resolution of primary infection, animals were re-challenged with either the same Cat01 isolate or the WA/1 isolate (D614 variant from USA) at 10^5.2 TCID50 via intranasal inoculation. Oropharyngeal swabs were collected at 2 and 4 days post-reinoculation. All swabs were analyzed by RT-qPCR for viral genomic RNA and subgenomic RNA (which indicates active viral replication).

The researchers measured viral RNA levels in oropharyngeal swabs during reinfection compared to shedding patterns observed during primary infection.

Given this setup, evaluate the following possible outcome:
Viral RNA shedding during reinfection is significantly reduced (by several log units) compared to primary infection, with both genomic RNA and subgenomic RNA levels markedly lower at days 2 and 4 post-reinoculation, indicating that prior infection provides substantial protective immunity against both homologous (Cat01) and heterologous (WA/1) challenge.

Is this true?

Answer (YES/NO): YES